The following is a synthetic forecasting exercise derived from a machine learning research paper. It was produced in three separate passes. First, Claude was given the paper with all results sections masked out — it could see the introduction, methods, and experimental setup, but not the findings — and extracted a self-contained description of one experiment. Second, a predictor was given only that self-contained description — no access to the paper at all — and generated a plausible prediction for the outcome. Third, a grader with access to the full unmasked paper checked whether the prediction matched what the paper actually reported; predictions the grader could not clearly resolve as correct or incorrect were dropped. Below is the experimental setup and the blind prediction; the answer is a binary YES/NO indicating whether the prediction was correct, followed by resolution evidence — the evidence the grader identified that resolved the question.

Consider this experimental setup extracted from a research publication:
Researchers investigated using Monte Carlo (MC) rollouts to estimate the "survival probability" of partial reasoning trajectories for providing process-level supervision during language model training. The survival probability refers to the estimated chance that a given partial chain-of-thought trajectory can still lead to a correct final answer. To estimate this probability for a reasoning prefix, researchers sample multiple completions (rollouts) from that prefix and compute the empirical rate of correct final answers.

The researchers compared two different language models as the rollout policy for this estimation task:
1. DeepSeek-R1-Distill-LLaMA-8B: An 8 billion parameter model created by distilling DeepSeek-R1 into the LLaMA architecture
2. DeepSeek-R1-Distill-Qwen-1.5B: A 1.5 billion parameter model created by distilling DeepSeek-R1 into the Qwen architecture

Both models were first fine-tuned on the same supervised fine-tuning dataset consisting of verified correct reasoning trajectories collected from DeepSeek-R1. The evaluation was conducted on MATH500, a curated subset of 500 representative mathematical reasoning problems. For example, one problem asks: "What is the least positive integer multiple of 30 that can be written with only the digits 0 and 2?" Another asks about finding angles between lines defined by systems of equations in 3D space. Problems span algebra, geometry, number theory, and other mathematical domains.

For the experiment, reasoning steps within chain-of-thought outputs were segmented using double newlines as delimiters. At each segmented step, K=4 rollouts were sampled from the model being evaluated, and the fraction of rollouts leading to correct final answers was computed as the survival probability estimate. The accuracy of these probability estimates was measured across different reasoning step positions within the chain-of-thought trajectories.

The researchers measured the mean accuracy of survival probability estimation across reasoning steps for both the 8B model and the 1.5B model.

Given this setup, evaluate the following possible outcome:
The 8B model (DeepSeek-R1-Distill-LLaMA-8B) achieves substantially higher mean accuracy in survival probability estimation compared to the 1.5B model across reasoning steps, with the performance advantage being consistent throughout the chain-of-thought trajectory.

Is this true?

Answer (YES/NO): NO